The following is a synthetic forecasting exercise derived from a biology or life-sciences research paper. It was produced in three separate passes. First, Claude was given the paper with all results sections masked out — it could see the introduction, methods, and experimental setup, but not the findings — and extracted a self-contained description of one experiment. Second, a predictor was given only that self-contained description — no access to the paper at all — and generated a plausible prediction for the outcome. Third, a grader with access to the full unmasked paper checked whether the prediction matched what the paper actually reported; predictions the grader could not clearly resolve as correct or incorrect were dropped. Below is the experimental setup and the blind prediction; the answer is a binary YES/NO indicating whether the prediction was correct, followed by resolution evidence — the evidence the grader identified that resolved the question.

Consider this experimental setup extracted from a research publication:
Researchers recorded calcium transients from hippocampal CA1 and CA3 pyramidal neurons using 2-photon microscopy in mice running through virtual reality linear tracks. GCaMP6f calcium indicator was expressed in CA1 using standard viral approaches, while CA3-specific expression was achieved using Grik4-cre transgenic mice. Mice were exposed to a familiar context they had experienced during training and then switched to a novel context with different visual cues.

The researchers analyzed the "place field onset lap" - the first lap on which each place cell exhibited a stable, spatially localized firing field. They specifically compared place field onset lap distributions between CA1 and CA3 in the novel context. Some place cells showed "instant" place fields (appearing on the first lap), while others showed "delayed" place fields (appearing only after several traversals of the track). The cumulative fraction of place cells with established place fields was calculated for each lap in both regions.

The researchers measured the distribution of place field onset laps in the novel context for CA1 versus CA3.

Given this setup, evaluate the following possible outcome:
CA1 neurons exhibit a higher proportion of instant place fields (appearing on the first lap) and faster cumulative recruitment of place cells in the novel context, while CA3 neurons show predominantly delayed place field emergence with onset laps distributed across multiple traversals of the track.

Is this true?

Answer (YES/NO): YES